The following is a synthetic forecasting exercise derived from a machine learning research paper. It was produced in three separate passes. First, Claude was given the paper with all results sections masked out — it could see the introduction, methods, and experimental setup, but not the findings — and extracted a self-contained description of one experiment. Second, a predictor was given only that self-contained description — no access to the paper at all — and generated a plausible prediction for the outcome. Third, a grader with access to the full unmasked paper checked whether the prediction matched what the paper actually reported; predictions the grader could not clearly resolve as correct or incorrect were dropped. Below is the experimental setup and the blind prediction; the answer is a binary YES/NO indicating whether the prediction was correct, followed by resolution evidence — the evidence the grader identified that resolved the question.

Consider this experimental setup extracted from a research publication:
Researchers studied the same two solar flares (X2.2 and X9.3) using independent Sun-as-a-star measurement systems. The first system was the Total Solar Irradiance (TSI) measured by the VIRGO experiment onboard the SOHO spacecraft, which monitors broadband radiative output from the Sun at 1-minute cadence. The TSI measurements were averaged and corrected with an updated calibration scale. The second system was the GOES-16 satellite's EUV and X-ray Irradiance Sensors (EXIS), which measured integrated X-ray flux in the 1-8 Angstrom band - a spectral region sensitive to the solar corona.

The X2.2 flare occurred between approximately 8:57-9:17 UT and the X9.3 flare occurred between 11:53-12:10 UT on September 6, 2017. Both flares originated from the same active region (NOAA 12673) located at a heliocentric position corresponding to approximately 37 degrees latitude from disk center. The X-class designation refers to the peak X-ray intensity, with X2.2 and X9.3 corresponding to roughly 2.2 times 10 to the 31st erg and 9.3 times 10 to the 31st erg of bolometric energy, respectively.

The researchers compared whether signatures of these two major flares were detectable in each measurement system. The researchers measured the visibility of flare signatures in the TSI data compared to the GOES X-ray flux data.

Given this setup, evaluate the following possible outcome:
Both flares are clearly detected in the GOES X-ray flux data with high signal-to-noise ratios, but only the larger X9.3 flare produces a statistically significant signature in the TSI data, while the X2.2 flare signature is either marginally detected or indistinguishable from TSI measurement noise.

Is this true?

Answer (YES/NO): NO